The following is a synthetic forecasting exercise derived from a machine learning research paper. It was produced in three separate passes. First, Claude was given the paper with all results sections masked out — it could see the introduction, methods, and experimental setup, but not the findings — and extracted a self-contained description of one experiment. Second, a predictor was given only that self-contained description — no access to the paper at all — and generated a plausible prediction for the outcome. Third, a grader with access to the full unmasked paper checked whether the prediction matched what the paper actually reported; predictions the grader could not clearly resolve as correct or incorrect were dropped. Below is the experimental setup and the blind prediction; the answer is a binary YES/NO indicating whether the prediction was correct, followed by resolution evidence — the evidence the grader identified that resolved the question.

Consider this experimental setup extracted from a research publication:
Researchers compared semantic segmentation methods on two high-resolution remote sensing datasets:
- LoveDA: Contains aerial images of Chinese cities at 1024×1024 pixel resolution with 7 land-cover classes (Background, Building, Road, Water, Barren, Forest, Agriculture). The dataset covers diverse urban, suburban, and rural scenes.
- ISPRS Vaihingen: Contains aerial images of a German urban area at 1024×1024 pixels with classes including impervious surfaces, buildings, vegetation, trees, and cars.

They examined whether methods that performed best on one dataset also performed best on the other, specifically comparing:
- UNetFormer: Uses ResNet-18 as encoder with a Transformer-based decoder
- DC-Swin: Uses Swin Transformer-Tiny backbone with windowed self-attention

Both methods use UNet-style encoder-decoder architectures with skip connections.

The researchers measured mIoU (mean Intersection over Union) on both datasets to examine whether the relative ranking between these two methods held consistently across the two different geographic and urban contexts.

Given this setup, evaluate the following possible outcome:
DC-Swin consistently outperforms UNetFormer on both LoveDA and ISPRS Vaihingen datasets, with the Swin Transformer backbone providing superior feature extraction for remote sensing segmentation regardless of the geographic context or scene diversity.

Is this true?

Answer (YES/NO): NO